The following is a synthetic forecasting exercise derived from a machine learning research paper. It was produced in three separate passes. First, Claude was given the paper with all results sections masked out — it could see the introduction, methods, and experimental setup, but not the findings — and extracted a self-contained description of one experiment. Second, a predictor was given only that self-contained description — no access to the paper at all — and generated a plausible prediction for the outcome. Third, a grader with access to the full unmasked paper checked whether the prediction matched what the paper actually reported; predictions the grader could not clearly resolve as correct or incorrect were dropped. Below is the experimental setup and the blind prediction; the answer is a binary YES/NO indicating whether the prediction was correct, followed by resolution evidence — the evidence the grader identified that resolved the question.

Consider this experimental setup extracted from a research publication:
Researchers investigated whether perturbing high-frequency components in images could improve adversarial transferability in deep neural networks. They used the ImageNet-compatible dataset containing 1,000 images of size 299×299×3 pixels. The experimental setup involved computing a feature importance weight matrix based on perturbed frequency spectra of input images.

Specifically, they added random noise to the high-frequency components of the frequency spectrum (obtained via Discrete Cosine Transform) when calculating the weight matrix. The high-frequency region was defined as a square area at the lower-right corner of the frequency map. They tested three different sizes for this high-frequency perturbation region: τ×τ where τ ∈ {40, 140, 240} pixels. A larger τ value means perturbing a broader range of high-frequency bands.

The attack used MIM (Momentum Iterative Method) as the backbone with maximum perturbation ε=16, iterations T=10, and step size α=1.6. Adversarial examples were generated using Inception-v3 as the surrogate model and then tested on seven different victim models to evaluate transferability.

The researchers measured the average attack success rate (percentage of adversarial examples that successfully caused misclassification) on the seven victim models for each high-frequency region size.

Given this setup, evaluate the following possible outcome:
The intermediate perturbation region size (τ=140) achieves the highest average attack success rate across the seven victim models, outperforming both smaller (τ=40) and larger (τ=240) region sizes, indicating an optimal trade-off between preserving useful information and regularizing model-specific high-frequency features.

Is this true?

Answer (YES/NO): NO